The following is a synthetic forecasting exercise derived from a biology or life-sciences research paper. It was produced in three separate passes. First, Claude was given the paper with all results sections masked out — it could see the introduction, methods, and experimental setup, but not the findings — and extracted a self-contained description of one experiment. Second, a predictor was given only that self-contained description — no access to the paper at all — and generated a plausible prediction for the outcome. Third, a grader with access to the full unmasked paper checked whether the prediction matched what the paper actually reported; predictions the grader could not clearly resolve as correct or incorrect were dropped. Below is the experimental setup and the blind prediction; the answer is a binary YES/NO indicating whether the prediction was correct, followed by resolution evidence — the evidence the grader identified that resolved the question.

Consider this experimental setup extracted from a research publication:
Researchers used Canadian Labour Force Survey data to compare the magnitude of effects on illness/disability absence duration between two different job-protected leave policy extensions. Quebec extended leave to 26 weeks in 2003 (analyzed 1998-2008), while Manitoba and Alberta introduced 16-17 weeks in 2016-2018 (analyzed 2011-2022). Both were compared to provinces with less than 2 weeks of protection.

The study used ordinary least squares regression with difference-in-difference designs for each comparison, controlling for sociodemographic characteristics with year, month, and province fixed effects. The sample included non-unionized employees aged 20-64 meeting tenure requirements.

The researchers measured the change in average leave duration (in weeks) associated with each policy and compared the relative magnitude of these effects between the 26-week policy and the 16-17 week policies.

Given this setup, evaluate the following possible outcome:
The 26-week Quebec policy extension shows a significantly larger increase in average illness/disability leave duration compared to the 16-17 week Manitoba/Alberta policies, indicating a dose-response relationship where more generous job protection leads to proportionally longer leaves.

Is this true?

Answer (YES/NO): NO